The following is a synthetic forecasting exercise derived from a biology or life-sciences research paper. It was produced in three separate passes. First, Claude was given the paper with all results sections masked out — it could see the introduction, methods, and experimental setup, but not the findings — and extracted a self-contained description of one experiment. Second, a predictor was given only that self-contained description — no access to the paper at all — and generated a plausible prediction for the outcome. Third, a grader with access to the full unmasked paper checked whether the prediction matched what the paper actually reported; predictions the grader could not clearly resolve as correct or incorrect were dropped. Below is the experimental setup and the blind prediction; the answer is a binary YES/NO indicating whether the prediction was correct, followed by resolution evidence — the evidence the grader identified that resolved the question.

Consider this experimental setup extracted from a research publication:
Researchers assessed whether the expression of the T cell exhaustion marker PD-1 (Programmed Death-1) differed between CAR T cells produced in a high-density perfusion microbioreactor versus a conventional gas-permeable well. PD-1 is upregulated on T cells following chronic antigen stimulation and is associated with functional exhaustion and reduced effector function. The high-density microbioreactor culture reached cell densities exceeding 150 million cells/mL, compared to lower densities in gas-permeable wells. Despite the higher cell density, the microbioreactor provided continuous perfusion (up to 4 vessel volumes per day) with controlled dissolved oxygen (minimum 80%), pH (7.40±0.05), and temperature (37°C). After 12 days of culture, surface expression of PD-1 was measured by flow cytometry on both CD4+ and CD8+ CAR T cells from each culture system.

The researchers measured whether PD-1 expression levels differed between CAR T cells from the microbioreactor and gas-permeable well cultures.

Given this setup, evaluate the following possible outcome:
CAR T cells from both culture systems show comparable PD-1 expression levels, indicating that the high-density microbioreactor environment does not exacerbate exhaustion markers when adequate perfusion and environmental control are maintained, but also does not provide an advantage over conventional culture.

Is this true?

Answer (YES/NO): NO